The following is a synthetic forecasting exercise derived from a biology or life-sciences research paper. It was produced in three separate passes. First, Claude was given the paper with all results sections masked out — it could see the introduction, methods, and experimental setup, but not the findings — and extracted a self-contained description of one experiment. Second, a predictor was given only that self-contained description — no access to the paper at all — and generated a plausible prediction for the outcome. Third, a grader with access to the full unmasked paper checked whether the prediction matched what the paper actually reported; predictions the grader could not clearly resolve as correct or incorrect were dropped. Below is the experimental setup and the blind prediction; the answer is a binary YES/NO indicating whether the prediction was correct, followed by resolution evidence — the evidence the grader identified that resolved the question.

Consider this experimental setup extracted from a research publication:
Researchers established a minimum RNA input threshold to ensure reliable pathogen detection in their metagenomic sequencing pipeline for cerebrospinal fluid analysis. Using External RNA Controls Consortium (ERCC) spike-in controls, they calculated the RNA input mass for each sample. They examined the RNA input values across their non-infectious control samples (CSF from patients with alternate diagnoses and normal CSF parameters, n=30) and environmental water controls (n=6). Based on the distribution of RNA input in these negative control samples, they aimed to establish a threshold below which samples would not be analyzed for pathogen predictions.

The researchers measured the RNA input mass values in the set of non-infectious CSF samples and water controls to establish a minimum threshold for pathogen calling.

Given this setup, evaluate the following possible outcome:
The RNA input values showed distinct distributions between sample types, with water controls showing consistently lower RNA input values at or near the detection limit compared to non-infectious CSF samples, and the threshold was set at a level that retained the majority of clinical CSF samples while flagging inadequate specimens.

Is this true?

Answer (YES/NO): NO